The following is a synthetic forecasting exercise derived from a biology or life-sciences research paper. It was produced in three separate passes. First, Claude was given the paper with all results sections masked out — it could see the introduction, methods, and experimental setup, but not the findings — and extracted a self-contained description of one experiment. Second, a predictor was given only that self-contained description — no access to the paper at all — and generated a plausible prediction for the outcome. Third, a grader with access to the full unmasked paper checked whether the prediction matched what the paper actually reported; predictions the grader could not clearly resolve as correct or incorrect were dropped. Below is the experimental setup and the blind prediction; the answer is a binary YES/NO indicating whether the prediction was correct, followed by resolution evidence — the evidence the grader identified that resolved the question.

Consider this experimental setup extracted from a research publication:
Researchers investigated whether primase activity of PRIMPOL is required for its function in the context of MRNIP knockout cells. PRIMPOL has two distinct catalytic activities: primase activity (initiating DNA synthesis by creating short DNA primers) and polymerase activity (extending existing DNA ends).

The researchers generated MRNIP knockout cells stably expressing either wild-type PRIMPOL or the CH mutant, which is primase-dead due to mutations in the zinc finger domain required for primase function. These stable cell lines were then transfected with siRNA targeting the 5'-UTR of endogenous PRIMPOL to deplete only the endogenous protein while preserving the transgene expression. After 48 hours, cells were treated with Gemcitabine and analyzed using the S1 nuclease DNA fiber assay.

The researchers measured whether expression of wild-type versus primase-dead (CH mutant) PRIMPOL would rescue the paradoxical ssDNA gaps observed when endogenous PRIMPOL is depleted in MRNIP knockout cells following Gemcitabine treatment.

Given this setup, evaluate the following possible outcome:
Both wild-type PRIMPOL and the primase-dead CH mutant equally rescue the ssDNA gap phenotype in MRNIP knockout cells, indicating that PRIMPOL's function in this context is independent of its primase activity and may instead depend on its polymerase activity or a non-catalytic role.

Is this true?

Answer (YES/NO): NO